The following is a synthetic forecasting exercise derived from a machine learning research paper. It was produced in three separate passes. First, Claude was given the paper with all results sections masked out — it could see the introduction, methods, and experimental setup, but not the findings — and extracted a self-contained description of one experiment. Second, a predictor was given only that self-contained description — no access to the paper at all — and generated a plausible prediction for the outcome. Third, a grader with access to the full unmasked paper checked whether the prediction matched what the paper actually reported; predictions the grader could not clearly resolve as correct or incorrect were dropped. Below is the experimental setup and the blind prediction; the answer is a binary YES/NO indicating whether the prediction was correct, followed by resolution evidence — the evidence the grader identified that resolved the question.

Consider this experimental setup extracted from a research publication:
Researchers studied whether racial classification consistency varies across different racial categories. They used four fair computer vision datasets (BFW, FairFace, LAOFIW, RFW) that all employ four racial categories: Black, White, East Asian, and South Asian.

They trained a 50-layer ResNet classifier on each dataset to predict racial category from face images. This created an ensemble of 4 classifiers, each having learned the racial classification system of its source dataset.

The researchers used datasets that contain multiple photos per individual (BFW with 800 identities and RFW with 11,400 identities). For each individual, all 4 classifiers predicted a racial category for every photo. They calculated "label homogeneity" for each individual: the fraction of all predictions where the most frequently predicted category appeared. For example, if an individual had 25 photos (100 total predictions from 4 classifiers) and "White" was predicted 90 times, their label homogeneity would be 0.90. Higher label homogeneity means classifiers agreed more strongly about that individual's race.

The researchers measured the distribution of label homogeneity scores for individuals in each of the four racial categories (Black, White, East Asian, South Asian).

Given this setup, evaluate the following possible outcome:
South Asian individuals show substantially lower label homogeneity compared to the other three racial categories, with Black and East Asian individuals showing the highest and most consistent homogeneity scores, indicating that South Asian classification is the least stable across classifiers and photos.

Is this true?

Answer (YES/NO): NO